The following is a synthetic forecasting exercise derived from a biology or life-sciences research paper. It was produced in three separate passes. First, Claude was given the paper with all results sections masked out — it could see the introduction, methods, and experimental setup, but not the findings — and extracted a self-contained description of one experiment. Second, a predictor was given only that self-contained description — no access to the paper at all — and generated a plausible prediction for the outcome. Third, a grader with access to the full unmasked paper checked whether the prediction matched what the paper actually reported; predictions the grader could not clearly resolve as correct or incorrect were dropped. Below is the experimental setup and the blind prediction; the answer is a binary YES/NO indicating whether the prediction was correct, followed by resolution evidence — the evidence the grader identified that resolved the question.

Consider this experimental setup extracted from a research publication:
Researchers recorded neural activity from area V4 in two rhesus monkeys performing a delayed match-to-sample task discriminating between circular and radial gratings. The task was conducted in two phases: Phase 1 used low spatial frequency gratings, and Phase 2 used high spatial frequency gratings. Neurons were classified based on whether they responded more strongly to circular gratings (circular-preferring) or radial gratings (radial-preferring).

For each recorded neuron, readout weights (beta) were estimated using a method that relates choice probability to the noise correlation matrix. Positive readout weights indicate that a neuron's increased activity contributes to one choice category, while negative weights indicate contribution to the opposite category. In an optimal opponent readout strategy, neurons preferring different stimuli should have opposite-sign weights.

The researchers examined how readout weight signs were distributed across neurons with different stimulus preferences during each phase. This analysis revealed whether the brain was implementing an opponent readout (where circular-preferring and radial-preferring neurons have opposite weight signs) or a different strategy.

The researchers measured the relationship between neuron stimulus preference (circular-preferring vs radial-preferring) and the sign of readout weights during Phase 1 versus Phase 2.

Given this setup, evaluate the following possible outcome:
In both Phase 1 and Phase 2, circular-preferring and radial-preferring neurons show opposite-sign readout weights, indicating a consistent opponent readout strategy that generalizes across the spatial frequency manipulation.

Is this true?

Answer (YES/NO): NO